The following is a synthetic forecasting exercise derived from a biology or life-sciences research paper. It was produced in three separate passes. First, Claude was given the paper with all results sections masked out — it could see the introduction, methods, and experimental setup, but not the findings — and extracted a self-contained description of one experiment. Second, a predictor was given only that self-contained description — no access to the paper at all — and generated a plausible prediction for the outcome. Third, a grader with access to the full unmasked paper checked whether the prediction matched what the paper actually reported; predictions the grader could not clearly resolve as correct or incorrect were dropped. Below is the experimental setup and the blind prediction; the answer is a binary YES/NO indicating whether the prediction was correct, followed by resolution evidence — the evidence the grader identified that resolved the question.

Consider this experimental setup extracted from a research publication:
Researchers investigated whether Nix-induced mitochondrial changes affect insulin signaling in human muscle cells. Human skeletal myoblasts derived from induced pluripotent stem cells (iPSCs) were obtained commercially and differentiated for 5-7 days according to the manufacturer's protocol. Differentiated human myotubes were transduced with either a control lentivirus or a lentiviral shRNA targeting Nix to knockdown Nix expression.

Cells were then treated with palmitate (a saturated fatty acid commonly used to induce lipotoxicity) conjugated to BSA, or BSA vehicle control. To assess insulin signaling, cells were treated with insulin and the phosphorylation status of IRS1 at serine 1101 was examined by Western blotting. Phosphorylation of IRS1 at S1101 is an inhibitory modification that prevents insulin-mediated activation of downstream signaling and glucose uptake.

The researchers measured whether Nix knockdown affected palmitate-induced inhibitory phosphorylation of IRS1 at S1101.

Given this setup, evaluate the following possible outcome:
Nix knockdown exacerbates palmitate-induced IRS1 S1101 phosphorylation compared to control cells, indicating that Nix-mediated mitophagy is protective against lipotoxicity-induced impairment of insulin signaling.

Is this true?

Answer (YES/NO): NO